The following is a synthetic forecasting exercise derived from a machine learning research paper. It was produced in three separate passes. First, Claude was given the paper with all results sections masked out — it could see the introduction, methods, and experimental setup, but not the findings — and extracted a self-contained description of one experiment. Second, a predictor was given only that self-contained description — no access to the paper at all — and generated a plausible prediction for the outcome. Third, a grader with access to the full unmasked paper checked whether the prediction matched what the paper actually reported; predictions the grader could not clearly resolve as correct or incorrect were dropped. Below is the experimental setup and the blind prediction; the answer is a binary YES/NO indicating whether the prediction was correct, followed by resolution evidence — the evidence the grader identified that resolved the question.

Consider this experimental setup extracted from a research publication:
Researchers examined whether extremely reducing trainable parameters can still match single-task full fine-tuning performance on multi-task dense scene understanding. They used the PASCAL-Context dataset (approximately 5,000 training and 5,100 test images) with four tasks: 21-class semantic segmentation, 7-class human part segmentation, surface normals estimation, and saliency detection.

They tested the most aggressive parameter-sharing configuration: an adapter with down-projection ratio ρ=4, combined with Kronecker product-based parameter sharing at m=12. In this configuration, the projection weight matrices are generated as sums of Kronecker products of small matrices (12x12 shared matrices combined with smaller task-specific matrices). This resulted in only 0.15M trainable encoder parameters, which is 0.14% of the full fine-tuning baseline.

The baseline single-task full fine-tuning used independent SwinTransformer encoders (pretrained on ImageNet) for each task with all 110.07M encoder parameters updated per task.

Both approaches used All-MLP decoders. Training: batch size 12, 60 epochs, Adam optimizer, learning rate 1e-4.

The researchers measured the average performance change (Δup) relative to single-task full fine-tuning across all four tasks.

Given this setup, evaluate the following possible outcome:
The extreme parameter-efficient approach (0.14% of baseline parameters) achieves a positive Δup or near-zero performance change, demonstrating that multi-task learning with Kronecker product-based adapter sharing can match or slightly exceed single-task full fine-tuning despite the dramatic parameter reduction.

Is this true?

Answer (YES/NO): YES